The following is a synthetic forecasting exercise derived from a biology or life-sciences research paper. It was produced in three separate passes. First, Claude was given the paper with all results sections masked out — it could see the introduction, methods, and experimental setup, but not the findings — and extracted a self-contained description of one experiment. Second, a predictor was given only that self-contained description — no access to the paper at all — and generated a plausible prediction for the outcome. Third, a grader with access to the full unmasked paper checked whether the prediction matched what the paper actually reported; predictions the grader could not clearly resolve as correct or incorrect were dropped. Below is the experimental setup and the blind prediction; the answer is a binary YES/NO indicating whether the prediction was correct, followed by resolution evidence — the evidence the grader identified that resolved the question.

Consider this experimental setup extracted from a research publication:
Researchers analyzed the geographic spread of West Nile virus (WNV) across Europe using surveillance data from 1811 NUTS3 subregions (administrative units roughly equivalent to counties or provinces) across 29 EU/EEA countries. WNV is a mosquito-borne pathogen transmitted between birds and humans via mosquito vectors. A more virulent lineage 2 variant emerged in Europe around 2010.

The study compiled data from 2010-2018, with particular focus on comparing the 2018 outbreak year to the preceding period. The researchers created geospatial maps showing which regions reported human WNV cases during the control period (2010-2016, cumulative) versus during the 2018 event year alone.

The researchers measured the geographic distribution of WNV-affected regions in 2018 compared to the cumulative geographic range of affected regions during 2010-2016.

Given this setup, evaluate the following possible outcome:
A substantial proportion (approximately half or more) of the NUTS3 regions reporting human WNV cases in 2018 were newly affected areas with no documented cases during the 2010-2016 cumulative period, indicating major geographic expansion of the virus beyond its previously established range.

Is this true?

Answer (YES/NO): NO